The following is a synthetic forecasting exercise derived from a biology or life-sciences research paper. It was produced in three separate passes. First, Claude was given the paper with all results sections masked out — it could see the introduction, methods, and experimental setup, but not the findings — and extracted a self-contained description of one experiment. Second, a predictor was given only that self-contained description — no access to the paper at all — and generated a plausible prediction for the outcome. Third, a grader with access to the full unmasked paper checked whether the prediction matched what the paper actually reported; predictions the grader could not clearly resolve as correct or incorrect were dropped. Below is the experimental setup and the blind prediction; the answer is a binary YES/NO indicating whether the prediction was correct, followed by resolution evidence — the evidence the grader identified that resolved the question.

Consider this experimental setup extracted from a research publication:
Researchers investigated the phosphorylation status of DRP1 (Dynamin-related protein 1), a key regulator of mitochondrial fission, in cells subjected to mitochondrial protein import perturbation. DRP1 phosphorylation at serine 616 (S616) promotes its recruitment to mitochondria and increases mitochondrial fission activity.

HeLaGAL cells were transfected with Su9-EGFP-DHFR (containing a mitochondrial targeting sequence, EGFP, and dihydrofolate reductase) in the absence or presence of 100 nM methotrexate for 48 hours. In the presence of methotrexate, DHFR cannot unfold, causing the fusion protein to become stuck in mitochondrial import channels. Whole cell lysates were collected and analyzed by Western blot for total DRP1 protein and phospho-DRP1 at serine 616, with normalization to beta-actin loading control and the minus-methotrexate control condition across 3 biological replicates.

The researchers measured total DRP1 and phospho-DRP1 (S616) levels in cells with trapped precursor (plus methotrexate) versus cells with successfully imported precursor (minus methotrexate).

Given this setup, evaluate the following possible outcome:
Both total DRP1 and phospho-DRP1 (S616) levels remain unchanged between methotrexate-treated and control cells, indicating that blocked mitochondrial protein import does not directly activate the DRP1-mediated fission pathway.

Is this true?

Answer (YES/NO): NO